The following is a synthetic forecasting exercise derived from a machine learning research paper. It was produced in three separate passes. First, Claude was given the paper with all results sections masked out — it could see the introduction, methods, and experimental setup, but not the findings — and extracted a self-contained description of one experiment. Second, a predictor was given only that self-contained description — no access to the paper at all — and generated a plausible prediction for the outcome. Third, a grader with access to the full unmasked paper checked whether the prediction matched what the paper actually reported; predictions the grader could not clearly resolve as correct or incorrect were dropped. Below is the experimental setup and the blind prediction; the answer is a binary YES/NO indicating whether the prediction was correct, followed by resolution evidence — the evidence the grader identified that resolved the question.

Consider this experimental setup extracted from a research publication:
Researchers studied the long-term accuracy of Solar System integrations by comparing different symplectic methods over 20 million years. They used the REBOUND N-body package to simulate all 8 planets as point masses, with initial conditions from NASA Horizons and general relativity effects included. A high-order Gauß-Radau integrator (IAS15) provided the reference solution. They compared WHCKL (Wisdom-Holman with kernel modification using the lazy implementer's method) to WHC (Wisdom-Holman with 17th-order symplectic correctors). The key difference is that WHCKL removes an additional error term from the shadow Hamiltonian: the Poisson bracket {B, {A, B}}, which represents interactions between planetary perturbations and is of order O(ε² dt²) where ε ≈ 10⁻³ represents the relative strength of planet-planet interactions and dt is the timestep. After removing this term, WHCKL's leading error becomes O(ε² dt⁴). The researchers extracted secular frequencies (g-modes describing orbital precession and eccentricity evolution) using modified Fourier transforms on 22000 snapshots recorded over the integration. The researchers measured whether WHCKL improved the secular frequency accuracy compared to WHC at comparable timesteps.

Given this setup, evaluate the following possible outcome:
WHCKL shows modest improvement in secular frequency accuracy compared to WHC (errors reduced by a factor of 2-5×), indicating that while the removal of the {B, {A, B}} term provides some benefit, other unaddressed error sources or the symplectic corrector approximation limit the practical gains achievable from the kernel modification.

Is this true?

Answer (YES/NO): NO